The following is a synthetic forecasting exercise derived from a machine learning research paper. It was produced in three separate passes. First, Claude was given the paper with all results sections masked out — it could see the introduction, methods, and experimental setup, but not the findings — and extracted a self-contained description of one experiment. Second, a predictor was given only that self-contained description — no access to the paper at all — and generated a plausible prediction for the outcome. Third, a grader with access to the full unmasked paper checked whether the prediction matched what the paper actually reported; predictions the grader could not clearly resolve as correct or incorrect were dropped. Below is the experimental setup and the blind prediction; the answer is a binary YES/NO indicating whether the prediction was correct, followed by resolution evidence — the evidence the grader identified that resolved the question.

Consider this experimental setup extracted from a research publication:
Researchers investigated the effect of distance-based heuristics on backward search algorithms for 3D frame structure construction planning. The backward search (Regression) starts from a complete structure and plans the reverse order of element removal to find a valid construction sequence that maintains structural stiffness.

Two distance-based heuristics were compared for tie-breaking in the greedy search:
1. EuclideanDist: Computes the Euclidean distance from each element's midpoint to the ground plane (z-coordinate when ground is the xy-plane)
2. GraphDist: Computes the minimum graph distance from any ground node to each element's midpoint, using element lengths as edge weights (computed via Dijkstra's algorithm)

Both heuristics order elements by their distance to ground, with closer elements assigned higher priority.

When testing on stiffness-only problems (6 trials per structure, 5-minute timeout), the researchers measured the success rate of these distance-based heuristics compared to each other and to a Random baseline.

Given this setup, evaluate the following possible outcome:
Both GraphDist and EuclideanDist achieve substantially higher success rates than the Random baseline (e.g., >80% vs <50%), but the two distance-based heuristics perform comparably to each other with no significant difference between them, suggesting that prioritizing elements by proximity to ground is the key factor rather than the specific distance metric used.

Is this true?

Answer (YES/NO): NO